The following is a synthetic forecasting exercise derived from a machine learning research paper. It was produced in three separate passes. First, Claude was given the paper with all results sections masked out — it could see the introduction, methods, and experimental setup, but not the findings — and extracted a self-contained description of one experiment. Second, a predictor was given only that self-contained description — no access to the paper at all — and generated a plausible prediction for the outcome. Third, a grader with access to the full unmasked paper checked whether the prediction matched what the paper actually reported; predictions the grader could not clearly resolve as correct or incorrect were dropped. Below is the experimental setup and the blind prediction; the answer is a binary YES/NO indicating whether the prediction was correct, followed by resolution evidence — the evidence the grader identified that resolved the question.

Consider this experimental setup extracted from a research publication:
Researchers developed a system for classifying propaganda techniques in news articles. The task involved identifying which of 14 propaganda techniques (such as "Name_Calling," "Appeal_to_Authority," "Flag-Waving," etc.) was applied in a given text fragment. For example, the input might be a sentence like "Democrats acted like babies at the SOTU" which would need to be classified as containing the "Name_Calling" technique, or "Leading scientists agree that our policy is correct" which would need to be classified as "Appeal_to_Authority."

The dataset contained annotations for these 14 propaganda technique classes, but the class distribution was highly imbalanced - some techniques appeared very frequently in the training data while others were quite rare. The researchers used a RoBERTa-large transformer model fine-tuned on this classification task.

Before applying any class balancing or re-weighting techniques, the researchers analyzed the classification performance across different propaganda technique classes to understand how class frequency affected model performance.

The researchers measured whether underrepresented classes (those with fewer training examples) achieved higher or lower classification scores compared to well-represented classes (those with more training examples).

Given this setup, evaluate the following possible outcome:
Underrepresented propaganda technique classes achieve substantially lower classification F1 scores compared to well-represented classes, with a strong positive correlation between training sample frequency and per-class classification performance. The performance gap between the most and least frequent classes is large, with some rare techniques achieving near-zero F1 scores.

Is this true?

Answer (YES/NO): NO